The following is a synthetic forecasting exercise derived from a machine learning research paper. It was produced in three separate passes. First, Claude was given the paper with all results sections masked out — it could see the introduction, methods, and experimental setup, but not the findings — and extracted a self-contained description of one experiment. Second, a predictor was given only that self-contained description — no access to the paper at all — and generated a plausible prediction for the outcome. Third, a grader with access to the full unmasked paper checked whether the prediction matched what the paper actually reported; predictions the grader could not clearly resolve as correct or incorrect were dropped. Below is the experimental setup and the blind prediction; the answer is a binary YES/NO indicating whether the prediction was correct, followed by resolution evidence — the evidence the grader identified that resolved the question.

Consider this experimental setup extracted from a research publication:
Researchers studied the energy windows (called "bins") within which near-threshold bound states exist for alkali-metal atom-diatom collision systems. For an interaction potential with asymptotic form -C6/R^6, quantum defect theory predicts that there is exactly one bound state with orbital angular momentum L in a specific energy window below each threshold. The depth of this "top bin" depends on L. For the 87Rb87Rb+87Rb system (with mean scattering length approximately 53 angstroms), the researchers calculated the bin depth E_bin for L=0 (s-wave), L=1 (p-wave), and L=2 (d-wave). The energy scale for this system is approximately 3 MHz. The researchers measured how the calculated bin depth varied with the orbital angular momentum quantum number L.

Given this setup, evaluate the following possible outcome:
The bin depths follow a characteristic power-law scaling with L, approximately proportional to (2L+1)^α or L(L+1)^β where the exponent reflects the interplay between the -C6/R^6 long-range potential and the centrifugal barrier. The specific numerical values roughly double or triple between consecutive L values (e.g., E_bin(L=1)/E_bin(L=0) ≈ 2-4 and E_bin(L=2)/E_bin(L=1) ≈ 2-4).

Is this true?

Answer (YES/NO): NO